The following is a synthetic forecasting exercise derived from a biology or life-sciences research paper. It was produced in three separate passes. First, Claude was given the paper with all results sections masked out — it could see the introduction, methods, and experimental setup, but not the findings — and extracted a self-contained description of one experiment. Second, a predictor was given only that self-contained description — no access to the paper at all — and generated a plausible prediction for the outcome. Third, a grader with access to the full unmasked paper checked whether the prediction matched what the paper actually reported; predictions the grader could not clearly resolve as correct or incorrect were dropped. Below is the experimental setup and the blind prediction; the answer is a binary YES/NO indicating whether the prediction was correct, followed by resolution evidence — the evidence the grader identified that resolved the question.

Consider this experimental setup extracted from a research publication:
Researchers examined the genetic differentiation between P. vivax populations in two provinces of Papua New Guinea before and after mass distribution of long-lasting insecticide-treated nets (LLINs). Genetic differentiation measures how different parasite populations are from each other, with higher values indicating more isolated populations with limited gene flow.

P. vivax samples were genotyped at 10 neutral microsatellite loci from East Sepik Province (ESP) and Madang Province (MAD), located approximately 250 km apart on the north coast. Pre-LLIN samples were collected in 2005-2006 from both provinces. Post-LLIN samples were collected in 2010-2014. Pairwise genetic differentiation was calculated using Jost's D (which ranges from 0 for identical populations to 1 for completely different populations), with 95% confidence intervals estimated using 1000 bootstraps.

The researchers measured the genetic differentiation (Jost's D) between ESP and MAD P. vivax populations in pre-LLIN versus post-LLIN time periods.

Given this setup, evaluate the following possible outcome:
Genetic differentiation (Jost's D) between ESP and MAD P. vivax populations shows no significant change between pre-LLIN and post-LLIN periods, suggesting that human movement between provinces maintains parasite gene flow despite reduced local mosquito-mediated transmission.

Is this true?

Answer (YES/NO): NO